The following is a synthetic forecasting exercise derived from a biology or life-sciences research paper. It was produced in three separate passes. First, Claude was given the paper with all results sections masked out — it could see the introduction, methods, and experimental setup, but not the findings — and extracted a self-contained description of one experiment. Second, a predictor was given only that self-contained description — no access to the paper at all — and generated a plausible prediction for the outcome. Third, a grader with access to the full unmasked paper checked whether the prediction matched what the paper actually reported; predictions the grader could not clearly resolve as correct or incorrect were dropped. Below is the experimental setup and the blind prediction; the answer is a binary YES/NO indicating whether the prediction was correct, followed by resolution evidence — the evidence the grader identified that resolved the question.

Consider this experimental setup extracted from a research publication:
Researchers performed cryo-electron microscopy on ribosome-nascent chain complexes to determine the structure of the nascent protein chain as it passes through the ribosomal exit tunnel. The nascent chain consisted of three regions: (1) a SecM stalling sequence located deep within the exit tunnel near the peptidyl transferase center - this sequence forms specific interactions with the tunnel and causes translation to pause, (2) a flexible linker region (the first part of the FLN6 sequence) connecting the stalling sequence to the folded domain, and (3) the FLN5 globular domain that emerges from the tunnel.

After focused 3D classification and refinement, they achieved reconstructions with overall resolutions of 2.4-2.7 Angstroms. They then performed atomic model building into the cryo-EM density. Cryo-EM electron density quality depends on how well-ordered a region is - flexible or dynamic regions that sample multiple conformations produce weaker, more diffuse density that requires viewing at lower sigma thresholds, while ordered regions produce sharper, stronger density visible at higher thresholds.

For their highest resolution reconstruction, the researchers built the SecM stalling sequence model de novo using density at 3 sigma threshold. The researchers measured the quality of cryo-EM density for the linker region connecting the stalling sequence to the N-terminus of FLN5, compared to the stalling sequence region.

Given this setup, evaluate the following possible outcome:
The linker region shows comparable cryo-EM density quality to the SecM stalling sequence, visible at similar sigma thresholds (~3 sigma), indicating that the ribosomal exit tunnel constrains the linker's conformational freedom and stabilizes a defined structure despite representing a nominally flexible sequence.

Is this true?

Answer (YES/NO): NO